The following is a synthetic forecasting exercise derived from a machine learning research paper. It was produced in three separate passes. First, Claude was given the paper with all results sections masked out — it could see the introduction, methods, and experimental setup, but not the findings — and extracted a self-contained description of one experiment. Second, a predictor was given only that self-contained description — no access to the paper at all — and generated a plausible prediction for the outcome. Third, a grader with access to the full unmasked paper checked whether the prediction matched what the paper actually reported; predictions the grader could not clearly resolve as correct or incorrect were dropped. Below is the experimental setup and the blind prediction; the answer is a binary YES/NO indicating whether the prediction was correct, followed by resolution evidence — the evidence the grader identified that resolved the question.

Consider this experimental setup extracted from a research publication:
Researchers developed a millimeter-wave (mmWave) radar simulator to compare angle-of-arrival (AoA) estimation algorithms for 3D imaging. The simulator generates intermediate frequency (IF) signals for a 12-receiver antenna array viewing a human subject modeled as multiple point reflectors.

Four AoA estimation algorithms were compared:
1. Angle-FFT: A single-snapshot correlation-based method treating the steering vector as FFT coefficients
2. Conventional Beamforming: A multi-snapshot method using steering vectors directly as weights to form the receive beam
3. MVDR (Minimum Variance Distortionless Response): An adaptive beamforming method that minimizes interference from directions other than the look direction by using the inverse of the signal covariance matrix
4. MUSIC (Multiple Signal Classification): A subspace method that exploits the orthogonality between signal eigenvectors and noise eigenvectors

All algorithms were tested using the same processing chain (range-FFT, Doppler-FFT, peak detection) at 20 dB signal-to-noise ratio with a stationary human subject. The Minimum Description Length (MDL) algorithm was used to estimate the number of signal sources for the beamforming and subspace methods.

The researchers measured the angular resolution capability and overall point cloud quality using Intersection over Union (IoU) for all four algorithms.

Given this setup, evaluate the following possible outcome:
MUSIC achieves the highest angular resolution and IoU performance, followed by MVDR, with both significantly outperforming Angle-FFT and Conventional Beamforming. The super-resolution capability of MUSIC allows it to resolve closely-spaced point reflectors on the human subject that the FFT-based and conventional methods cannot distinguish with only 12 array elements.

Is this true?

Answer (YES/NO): NO